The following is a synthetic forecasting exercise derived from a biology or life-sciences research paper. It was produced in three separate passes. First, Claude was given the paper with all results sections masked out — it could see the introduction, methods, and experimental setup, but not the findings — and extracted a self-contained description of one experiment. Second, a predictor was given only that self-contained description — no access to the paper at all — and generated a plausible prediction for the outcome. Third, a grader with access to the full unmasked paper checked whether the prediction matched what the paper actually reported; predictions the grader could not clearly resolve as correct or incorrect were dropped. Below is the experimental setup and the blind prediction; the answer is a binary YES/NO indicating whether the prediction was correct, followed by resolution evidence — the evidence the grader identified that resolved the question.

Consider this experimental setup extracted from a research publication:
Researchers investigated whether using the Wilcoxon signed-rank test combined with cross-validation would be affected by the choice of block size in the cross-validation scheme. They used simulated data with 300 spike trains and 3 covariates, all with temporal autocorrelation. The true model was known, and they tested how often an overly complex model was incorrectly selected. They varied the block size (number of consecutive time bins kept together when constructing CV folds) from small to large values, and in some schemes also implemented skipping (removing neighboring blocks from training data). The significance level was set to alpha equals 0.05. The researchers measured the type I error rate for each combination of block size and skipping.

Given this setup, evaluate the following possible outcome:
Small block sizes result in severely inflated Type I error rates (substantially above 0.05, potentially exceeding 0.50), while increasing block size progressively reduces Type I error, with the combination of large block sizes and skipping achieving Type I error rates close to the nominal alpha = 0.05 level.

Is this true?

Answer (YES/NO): NO